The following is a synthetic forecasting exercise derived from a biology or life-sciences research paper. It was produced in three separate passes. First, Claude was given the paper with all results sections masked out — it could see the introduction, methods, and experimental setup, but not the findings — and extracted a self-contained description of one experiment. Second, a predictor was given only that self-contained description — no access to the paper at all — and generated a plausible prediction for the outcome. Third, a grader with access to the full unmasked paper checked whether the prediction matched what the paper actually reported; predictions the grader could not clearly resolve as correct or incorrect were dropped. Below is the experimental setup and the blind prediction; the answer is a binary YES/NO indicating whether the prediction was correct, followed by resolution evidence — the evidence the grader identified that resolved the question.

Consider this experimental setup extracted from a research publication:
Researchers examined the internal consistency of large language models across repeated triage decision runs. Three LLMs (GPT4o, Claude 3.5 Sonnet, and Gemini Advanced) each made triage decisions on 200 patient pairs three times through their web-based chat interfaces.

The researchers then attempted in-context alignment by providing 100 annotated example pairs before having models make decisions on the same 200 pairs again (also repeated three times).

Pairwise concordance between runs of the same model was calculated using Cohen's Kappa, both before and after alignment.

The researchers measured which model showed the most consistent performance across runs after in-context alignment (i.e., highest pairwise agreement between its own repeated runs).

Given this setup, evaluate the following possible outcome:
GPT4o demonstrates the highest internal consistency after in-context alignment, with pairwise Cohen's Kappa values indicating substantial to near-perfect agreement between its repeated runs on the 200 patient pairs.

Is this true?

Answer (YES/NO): NO